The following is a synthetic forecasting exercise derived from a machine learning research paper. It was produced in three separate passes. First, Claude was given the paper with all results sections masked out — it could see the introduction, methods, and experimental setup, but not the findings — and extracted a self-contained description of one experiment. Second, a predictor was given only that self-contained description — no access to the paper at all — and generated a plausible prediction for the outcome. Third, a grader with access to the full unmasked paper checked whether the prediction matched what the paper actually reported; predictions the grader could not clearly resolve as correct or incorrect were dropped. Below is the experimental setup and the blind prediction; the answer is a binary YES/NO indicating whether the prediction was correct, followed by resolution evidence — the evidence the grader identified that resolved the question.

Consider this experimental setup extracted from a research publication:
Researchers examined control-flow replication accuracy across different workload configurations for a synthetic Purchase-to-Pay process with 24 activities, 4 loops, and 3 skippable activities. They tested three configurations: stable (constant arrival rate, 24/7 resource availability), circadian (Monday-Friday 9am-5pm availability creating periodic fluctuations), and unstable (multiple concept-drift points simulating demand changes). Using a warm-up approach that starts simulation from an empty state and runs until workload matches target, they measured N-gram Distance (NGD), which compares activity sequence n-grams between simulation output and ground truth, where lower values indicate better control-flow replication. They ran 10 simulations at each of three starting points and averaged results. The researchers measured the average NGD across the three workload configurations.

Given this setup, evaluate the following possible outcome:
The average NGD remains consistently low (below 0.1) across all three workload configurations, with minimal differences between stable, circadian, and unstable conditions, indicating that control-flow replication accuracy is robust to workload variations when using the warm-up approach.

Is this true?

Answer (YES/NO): NO